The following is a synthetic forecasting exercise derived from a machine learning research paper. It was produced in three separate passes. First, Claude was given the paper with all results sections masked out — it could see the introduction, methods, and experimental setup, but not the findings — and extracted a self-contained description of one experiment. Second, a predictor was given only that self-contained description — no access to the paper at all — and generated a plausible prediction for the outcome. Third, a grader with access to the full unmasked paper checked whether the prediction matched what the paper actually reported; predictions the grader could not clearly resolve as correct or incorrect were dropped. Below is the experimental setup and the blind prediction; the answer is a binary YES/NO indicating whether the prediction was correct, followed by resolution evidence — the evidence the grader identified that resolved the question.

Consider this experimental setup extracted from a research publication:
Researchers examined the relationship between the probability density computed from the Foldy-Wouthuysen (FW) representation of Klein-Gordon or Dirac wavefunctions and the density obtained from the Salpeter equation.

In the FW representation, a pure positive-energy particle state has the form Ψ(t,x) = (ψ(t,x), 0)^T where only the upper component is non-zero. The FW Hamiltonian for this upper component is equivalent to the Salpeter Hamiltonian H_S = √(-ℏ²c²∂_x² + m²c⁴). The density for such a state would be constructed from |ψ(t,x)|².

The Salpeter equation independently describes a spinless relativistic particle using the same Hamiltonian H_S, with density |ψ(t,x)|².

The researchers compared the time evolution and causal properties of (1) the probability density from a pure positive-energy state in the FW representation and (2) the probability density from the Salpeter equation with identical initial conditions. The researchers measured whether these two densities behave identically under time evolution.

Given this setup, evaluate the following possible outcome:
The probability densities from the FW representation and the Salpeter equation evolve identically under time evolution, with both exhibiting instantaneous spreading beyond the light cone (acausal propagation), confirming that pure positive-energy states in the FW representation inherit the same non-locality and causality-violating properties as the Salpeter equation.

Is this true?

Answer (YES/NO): YES